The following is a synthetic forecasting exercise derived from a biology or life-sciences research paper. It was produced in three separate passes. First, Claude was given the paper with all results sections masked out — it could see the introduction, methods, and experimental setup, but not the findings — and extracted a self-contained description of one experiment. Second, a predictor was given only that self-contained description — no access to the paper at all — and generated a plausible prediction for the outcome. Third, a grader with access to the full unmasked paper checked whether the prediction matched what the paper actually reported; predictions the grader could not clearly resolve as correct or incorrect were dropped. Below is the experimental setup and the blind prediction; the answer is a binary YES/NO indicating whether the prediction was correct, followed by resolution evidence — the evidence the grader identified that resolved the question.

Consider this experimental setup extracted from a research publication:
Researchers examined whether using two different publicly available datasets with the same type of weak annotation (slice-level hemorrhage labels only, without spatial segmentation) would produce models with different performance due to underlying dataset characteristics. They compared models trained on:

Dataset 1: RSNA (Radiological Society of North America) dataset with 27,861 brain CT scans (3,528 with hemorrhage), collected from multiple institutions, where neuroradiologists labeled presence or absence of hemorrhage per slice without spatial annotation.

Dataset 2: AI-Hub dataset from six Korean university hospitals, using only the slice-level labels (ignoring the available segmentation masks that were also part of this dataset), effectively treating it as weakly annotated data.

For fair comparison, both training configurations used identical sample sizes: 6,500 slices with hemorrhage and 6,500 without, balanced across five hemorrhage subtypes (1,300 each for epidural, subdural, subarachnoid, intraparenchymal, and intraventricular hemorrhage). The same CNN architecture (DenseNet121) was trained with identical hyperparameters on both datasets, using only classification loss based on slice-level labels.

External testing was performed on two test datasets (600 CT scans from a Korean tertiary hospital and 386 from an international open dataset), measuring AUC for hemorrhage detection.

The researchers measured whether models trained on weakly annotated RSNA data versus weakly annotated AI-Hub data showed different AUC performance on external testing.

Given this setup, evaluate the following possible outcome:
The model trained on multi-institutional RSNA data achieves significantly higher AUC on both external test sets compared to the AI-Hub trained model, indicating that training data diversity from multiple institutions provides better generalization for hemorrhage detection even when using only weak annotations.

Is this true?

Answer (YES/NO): NO